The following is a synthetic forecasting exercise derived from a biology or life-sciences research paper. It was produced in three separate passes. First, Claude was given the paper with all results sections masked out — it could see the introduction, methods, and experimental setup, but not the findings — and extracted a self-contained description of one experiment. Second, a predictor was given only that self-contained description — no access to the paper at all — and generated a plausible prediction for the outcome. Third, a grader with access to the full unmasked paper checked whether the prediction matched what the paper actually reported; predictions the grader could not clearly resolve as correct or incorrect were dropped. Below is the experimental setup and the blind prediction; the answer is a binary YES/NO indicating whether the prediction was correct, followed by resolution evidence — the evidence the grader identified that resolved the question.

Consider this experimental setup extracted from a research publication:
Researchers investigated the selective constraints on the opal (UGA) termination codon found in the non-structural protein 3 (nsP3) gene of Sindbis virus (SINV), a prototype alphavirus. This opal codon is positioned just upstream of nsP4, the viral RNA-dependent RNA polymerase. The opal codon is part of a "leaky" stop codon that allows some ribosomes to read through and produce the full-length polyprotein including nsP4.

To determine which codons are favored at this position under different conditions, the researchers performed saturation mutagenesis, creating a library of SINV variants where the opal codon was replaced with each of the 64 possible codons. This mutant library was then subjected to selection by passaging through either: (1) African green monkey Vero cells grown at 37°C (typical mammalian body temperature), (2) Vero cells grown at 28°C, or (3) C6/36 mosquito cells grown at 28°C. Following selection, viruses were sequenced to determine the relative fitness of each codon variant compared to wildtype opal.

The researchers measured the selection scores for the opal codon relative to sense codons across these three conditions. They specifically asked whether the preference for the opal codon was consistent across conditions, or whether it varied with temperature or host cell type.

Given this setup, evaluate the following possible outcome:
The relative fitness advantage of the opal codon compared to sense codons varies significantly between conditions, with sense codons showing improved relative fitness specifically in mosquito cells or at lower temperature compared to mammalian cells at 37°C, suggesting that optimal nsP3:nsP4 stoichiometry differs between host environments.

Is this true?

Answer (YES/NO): YES